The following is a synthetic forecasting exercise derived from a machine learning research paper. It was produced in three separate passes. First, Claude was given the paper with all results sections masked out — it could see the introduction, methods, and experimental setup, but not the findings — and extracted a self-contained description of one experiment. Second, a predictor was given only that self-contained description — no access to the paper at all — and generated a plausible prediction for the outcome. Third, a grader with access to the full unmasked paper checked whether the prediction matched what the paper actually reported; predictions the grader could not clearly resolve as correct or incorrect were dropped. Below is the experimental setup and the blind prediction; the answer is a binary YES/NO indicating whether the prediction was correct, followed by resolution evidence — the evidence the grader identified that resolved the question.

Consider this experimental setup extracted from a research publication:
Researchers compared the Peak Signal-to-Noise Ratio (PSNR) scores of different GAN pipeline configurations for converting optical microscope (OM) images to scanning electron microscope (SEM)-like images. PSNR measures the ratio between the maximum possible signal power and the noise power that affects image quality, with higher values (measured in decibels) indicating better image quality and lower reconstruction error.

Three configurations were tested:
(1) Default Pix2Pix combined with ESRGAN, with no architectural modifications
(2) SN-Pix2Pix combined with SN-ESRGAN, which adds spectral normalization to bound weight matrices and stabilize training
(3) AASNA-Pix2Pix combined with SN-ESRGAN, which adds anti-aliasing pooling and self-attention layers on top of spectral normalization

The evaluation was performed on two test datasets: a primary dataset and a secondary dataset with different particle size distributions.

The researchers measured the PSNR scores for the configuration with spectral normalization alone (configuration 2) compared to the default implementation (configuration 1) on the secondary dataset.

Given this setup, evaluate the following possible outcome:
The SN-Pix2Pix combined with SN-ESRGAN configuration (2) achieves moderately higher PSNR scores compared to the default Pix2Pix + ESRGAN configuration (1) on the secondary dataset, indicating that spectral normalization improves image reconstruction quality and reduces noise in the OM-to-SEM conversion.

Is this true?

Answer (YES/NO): NO